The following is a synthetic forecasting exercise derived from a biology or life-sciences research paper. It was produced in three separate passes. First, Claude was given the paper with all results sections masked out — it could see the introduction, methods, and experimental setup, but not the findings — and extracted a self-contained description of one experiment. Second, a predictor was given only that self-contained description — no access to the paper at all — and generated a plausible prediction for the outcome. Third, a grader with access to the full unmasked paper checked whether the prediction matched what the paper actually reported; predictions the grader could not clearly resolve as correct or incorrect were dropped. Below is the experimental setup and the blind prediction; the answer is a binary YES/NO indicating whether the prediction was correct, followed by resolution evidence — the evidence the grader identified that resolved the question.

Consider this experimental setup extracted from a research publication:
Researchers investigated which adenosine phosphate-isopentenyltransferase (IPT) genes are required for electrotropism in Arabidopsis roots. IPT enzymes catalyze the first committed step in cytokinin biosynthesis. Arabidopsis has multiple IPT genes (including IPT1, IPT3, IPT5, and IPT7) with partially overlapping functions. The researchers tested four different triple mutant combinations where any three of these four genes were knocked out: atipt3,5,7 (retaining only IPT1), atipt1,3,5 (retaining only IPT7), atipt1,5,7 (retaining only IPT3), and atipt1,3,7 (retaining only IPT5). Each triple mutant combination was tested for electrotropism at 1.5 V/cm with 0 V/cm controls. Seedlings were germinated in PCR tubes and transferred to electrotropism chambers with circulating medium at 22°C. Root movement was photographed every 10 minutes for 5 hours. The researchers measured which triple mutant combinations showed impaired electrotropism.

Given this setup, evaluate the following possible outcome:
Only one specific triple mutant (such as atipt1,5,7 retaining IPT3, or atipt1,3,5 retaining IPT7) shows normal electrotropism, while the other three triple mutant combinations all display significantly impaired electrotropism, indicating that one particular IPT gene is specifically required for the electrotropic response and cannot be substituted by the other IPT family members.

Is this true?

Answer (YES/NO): NO